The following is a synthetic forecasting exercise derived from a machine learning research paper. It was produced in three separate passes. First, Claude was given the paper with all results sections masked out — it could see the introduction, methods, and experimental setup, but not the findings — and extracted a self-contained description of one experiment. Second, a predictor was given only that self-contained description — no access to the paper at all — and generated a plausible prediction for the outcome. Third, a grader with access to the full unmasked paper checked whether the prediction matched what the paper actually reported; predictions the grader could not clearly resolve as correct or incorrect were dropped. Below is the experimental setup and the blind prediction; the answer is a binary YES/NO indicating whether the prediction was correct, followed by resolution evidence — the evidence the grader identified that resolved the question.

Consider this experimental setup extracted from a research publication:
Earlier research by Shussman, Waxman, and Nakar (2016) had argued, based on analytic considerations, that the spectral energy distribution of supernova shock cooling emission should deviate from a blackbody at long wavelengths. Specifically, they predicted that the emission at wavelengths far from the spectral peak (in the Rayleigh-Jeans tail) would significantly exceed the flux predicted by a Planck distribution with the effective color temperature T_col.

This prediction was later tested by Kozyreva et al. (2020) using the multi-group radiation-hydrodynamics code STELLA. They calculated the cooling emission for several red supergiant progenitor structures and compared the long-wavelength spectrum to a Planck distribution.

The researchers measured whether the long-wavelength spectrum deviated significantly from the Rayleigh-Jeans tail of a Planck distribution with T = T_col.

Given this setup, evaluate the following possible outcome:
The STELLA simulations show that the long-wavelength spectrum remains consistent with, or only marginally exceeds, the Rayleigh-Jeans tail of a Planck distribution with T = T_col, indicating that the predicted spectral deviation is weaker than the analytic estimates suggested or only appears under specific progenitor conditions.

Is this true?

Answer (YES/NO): YES